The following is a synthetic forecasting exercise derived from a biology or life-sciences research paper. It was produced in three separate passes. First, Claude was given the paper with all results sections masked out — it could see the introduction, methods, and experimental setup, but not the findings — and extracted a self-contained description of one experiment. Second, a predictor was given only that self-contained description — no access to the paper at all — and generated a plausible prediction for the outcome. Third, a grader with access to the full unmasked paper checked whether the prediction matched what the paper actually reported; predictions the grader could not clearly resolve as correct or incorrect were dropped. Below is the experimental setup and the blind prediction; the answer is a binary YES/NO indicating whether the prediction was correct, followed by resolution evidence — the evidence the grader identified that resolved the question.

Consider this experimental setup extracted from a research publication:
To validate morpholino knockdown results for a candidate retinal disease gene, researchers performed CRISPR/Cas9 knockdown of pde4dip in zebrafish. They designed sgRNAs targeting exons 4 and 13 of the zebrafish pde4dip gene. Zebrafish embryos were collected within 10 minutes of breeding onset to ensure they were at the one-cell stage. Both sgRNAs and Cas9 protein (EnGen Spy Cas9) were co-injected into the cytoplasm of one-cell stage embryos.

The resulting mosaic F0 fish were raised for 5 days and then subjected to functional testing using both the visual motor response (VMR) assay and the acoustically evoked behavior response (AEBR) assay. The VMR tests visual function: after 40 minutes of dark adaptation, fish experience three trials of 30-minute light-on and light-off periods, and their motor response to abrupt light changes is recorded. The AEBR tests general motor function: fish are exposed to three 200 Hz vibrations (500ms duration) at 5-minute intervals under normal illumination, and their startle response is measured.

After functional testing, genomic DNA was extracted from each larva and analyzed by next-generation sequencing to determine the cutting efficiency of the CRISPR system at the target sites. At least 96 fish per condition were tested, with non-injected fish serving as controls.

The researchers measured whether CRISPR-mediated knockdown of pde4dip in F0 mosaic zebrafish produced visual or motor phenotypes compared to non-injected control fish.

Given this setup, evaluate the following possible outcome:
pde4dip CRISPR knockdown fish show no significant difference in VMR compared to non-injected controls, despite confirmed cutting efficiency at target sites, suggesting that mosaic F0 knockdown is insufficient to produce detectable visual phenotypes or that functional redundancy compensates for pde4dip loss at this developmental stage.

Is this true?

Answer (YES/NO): YES